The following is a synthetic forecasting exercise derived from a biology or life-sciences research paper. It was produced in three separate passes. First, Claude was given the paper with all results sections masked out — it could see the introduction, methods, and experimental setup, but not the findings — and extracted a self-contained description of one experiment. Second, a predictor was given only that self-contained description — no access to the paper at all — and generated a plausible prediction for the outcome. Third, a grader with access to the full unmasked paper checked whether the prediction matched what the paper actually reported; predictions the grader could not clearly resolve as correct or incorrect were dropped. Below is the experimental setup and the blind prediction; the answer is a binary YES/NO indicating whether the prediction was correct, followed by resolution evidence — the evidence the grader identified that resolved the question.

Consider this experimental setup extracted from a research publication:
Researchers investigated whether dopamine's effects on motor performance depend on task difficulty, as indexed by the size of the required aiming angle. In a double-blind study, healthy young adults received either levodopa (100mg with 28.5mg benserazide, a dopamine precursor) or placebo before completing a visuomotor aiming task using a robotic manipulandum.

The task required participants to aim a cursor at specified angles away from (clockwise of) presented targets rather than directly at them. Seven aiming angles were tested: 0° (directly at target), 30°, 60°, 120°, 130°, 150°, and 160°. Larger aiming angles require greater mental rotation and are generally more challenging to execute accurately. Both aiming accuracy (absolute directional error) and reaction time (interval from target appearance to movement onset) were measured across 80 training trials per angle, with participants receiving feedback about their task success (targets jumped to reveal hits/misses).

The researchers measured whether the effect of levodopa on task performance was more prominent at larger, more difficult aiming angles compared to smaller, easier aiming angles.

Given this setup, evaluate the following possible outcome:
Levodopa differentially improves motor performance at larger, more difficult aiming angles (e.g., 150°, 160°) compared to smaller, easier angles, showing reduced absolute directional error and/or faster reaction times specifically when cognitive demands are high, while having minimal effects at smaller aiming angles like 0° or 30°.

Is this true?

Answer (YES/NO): NO